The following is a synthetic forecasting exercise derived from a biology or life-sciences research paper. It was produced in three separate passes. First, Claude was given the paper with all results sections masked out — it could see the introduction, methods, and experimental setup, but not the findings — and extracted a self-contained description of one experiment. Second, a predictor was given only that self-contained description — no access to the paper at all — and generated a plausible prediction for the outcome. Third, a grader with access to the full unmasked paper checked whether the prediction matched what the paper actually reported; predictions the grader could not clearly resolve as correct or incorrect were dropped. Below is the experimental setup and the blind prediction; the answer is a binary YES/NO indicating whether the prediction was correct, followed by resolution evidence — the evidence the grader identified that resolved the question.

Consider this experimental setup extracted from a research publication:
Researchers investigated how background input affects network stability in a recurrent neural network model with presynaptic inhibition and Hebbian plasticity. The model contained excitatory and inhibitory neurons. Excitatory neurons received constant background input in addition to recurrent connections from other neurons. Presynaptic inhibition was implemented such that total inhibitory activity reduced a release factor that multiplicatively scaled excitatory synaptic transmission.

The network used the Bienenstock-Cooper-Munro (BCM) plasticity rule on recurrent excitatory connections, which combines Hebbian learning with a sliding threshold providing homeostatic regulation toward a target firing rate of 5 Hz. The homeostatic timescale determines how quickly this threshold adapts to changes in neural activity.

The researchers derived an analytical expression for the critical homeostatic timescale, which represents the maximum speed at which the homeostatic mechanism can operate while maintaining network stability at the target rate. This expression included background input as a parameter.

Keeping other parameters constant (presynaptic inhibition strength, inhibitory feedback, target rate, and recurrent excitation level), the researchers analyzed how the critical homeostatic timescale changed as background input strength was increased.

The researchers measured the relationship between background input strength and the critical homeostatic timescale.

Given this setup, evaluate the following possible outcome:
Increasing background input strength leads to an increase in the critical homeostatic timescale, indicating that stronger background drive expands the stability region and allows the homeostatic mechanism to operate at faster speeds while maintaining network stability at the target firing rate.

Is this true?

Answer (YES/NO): YES